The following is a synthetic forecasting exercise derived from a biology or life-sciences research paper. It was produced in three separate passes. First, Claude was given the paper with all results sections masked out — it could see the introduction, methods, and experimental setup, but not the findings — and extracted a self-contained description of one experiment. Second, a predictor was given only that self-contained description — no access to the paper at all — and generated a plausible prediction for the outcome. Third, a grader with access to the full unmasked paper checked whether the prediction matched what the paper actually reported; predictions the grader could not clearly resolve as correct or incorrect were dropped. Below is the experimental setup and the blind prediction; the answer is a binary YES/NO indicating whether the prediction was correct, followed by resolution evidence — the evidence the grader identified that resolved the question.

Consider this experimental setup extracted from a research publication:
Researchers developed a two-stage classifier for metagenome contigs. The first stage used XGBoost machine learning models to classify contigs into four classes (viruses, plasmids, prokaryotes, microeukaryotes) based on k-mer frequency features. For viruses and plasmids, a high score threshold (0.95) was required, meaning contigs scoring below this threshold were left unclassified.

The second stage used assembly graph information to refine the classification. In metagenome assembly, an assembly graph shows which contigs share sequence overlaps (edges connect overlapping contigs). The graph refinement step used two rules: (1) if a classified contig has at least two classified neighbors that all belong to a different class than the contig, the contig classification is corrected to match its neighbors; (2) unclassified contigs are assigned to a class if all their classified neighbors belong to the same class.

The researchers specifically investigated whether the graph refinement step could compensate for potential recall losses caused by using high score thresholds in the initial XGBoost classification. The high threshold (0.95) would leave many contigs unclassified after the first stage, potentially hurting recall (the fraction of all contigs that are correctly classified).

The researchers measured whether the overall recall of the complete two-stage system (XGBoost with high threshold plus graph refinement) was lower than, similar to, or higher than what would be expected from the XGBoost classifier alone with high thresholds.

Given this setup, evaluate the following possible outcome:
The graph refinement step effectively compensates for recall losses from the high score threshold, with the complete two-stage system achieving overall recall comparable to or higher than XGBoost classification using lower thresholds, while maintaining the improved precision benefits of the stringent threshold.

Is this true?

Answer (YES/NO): YES